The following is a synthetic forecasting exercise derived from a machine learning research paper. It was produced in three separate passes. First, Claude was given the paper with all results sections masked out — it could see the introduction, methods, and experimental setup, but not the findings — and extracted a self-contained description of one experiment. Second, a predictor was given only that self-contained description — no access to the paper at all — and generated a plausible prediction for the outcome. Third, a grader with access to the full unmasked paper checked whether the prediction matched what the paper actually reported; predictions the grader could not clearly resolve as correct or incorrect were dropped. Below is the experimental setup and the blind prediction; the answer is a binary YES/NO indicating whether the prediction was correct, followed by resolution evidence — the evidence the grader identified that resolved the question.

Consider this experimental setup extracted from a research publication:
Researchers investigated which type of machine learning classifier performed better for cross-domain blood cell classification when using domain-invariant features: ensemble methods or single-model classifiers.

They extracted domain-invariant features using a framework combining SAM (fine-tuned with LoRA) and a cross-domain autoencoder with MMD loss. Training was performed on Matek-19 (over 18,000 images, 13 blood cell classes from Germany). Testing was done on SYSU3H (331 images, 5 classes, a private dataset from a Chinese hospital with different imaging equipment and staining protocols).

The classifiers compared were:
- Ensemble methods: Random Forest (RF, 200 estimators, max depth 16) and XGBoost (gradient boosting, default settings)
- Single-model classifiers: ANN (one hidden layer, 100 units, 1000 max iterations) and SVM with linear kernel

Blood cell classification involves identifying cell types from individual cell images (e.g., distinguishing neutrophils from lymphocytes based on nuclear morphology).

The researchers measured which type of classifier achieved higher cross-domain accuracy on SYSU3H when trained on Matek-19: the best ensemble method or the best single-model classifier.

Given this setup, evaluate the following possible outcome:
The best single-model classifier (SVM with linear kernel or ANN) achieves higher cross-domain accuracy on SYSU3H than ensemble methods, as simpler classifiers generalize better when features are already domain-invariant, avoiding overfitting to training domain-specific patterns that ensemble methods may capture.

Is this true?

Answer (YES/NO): YES